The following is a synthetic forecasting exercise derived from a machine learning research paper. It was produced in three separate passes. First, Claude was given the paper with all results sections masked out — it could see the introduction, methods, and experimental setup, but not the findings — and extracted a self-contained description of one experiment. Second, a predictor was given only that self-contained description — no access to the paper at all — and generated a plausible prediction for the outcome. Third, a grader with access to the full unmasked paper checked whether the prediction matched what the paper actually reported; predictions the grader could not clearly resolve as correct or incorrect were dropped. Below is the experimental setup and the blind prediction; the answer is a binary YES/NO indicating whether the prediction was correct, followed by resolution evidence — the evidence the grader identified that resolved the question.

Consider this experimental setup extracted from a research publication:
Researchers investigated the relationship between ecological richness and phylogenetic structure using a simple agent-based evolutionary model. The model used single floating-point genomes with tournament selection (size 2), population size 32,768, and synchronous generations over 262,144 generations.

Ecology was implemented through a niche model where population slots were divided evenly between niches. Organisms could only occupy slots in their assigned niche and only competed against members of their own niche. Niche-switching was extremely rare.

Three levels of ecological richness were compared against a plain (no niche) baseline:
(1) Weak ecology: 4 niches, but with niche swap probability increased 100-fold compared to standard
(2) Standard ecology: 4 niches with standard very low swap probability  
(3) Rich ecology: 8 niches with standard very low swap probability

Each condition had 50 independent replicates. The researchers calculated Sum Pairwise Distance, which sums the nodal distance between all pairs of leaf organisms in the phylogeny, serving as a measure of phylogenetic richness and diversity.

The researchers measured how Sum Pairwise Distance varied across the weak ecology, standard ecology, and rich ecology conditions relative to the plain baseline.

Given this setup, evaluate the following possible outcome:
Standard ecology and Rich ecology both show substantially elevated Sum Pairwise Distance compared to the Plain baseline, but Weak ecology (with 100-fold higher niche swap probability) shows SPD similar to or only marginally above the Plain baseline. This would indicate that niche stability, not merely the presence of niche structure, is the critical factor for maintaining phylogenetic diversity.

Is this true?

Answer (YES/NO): NO